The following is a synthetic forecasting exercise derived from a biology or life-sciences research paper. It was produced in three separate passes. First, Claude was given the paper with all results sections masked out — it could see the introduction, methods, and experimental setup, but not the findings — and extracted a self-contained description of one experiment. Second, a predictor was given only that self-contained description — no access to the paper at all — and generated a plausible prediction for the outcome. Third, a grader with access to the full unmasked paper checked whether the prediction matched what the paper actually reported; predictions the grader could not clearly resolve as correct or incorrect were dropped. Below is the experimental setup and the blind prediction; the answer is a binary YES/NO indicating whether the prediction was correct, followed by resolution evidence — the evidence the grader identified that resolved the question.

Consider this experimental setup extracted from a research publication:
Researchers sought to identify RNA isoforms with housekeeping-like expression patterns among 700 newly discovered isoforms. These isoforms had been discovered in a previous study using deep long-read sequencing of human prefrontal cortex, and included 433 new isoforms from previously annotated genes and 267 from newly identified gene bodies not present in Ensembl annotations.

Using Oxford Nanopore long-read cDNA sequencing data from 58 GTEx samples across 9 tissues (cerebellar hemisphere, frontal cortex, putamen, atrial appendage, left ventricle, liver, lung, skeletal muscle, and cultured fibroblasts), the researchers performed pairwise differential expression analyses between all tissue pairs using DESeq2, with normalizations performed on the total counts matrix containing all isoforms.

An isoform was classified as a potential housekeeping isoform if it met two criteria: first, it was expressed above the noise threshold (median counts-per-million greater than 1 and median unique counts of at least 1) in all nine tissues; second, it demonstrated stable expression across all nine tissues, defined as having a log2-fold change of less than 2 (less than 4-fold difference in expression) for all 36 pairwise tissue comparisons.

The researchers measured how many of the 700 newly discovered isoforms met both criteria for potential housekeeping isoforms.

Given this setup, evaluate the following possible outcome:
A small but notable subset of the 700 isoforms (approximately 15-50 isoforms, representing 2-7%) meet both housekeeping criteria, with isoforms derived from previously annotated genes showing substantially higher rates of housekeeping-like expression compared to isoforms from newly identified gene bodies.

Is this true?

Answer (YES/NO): YES